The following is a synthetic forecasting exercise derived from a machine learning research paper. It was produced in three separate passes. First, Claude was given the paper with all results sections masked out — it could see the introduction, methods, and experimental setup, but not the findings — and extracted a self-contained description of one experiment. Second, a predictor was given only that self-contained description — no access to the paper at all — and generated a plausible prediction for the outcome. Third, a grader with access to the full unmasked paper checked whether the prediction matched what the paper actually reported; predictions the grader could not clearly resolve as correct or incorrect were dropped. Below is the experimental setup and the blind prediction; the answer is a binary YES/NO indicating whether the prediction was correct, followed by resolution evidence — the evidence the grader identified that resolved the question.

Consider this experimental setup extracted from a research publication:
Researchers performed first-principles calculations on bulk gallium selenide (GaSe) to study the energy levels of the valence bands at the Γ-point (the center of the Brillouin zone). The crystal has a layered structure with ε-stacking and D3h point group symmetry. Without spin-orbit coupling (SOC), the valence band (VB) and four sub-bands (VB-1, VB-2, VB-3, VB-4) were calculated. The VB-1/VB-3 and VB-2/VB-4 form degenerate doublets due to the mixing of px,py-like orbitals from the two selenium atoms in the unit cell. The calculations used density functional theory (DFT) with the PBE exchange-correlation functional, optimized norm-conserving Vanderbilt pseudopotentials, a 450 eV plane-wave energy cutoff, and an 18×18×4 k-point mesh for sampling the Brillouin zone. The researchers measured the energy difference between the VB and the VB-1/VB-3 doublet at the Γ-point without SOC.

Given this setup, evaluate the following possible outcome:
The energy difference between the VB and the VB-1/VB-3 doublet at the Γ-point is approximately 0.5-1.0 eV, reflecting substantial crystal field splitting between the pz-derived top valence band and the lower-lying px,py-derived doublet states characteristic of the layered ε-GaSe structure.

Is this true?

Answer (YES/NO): YES